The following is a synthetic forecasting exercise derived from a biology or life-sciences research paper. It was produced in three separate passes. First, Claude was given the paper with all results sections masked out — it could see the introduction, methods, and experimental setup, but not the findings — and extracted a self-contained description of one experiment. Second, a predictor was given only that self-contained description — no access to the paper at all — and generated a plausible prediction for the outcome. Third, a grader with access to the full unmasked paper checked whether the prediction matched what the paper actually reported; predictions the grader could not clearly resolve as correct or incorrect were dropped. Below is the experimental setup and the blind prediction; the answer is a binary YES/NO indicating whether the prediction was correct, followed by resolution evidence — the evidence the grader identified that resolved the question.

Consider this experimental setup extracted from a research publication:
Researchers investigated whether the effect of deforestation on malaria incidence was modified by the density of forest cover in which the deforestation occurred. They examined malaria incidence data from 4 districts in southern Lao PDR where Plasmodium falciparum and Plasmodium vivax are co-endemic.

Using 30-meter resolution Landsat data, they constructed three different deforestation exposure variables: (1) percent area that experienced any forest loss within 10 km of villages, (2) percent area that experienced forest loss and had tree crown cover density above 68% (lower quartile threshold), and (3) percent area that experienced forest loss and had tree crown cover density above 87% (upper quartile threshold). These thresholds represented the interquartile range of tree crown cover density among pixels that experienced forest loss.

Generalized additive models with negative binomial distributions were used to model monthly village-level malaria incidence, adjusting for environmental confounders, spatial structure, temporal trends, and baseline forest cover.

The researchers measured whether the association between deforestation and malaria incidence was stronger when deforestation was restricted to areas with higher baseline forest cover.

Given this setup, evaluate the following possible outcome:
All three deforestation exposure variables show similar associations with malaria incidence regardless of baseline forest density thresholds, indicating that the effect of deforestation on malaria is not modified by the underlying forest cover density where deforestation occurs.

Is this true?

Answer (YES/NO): NO